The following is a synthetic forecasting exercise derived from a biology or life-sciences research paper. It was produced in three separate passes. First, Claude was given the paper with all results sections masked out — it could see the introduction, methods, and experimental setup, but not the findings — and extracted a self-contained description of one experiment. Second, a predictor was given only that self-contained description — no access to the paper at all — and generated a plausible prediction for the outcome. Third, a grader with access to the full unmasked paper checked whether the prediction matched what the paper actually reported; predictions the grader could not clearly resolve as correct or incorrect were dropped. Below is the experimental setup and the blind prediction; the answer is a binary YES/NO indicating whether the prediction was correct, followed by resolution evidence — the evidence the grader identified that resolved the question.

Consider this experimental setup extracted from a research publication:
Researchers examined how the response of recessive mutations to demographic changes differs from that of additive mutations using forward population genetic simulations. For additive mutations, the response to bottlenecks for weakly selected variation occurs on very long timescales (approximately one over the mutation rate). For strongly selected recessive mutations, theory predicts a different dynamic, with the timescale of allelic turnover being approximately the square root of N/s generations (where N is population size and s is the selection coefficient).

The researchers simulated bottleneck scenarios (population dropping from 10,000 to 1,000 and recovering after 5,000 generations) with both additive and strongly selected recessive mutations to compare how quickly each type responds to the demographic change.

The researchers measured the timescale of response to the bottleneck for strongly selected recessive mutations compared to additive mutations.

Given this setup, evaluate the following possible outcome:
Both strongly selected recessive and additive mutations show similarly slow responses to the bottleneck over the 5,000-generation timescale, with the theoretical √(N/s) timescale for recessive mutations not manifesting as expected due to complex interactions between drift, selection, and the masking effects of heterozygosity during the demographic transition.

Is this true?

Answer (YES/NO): NO